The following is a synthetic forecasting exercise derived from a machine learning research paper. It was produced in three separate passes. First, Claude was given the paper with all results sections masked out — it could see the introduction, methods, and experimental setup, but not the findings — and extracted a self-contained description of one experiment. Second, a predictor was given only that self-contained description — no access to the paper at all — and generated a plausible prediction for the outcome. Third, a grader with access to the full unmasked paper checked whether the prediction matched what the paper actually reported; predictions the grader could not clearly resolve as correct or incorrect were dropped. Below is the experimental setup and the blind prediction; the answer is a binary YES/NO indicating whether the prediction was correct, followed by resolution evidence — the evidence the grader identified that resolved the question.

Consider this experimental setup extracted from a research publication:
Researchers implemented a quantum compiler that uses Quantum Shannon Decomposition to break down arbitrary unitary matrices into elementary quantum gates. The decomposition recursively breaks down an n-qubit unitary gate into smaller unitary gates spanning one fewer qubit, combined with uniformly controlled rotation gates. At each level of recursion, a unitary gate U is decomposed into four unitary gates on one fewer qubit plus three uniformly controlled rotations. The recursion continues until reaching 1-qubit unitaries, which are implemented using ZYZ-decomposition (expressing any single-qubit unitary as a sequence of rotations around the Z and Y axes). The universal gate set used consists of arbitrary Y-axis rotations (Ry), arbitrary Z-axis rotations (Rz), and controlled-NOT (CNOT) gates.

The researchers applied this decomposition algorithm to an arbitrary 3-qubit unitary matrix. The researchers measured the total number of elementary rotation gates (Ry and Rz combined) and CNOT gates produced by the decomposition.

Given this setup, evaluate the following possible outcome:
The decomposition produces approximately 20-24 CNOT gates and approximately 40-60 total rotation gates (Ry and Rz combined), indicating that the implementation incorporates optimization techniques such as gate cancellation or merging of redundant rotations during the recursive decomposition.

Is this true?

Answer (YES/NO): NO